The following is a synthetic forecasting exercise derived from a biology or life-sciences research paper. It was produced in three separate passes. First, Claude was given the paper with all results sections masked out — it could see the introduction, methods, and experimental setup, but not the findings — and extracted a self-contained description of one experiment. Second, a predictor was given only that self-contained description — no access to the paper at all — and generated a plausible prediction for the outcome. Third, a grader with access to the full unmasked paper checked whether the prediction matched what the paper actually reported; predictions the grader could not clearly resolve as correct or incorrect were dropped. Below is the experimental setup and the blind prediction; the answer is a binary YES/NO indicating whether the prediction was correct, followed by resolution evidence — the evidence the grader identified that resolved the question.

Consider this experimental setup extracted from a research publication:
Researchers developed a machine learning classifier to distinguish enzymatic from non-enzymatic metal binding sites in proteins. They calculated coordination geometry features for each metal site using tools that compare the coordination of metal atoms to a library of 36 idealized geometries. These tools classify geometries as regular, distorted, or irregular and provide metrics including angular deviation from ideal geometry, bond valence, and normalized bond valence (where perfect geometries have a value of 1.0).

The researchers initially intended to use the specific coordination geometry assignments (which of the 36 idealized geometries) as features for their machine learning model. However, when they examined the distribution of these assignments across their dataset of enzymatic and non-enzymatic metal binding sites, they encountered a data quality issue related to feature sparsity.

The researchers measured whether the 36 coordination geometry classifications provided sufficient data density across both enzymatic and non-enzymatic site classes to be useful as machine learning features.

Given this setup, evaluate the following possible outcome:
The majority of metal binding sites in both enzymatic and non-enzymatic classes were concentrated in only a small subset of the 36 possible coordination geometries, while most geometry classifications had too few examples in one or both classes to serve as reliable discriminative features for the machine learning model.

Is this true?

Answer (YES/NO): NO